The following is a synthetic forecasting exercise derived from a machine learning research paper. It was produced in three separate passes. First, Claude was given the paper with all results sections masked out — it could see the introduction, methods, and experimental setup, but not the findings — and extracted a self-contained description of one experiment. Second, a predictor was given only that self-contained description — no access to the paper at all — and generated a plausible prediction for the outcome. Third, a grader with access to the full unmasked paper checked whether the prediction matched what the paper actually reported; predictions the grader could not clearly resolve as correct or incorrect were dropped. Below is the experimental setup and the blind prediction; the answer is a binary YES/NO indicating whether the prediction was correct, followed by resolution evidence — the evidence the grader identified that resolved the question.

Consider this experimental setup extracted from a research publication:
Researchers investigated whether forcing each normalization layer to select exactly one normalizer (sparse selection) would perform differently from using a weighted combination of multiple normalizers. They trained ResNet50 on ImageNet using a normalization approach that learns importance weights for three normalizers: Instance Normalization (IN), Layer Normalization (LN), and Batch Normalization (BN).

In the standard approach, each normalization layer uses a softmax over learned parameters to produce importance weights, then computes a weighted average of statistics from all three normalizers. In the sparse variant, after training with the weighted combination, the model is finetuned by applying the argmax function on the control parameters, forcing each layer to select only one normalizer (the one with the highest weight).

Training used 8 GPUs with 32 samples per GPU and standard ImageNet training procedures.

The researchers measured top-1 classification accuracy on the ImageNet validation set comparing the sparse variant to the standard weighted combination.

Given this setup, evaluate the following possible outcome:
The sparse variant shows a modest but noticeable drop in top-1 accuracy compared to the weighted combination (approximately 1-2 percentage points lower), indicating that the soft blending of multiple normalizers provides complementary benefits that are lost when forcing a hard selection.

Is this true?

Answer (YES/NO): NO